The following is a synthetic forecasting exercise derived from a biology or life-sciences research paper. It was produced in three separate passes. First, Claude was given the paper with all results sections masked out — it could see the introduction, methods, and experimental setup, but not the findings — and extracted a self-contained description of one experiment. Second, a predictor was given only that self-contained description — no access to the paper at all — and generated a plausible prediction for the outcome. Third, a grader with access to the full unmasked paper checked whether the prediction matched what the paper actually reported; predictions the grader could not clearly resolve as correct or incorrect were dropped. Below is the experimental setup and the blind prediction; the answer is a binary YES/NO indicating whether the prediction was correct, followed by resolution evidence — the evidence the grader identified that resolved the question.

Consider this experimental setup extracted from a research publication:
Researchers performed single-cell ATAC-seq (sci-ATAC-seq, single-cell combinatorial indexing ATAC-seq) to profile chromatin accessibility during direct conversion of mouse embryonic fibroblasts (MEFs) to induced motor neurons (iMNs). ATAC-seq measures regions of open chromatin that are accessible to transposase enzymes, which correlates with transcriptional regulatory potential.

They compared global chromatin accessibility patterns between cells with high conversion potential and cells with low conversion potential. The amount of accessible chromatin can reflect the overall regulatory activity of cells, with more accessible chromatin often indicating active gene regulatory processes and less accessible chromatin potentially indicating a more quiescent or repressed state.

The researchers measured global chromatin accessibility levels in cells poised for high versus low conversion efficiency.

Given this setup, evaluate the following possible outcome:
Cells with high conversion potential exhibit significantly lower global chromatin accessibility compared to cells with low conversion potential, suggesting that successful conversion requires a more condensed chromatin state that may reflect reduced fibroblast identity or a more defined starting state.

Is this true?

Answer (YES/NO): YES